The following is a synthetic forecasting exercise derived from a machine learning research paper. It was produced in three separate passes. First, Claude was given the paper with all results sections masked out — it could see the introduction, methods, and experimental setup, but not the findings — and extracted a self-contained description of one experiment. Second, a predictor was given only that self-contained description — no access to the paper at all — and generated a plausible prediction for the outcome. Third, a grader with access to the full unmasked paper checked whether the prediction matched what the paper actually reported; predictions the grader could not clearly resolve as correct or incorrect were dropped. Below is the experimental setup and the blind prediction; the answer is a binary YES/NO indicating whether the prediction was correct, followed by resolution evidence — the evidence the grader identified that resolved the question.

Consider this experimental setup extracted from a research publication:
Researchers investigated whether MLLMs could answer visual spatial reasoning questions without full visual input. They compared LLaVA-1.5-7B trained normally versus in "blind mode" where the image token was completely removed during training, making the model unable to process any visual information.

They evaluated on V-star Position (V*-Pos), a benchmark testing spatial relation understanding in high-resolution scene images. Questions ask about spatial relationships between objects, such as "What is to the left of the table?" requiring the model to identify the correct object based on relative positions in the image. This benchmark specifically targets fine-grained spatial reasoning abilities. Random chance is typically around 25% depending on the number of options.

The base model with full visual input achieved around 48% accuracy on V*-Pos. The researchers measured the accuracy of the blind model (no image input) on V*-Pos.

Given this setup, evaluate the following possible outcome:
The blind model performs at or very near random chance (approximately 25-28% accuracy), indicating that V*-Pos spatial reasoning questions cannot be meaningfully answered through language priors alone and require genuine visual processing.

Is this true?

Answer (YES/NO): NO